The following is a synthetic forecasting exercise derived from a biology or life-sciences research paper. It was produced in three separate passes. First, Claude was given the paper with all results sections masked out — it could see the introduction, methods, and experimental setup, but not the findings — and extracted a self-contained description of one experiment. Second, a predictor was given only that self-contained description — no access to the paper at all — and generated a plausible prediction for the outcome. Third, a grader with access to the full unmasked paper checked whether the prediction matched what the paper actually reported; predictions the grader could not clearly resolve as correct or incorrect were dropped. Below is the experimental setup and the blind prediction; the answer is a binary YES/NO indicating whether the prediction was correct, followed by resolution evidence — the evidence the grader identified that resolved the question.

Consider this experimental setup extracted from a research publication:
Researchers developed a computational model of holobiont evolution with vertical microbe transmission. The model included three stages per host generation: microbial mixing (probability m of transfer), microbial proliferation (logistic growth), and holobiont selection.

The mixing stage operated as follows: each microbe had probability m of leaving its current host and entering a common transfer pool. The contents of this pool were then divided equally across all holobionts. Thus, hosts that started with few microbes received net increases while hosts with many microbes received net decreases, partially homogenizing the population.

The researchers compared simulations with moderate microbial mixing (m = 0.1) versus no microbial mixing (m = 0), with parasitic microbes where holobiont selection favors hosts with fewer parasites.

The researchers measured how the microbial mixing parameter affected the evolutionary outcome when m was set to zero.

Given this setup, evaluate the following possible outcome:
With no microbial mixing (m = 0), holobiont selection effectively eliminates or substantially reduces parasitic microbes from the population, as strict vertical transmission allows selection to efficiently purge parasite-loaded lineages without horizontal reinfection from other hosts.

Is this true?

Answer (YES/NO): YES